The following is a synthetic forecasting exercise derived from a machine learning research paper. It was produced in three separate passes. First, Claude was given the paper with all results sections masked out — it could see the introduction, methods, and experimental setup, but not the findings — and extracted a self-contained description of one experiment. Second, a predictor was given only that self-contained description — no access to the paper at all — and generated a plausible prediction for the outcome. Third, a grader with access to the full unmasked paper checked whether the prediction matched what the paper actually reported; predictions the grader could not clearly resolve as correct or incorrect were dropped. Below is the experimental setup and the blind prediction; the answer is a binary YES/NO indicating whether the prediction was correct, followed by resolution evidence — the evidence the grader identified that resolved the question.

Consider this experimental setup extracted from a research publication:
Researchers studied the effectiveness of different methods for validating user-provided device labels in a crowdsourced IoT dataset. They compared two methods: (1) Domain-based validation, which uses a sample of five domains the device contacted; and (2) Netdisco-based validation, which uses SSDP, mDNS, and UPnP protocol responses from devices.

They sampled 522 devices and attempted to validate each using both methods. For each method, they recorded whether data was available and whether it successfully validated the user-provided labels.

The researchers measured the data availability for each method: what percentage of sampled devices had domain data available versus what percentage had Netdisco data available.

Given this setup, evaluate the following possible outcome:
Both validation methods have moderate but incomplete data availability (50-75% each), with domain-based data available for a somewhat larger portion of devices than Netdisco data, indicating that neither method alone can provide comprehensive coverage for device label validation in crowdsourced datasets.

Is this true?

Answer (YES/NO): NO